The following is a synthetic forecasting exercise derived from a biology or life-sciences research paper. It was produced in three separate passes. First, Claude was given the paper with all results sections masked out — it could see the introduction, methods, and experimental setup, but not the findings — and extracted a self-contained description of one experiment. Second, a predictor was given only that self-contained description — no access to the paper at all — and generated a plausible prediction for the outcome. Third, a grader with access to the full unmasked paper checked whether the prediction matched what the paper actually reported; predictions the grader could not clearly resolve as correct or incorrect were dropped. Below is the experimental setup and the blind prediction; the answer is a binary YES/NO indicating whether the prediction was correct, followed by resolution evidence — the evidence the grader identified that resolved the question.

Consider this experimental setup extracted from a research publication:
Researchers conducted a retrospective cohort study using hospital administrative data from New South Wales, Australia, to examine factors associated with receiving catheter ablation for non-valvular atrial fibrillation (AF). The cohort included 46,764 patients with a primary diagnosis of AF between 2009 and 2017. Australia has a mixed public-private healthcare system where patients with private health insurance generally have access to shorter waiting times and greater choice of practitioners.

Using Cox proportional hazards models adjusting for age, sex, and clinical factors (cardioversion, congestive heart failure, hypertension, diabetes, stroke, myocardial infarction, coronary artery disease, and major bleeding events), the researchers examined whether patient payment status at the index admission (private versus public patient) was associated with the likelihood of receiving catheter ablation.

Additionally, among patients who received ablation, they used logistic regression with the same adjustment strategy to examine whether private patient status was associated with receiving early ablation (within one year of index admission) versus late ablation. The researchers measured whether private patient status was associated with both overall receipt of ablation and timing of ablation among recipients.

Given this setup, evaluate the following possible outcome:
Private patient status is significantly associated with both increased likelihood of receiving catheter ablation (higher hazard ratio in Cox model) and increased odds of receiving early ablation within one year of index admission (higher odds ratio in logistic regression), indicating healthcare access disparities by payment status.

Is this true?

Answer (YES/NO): YES